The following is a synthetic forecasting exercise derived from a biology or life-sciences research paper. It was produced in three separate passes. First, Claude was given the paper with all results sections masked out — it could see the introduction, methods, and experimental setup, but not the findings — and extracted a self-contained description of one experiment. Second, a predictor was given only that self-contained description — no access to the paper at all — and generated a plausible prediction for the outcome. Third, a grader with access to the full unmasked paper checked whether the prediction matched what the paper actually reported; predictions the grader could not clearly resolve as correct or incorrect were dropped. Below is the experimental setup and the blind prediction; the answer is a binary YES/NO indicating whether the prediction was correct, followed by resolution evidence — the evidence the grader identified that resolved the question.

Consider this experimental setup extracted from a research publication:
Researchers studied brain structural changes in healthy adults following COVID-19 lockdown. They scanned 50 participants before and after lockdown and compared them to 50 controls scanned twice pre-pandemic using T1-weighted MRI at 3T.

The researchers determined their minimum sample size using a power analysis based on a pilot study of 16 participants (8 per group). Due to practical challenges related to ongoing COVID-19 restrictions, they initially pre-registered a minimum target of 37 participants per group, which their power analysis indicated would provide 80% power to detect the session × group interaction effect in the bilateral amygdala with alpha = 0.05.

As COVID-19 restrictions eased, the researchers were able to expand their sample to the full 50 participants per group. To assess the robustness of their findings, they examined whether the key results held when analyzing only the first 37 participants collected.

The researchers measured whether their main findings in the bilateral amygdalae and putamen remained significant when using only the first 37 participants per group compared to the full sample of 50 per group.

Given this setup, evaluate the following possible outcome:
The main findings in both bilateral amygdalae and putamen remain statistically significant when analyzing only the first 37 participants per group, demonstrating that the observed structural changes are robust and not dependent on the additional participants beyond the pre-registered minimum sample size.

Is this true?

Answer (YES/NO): YES